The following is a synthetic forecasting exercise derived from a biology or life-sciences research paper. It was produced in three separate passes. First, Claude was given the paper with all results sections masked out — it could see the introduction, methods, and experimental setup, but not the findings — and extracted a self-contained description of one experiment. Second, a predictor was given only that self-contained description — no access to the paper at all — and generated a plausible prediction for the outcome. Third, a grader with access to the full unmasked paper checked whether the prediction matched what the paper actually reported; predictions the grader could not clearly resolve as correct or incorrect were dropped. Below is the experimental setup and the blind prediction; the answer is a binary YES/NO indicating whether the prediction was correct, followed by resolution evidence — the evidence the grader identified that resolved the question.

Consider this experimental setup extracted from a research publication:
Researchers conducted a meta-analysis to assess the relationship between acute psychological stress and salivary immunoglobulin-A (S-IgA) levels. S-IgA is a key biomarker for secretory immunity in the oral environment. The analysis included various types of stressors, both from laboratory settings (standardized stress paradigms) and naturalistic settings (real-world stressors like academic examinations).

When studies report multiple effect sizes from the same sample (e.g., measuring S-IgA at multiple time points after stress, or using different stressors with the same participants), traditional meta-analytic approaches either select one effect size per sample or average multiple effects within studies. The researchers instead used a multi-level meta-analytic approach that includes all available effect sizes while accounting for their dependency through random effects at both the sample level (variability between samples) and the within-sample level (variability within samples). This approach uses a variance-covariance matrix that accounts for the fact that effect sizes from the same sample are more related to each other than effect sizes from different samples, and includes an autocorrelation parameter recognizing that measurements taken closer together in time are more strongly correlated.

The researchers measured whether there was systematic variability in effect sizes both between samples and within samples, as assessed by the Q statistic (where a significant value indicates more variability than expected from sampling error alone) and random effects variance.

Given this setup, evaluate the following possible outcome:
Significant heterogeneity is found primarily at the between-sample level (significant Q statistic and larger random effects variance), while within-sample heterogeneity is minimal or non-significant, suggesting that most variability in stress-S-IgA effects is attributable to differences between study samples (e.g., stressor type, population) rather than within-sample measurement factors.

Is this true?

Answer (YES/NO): NO